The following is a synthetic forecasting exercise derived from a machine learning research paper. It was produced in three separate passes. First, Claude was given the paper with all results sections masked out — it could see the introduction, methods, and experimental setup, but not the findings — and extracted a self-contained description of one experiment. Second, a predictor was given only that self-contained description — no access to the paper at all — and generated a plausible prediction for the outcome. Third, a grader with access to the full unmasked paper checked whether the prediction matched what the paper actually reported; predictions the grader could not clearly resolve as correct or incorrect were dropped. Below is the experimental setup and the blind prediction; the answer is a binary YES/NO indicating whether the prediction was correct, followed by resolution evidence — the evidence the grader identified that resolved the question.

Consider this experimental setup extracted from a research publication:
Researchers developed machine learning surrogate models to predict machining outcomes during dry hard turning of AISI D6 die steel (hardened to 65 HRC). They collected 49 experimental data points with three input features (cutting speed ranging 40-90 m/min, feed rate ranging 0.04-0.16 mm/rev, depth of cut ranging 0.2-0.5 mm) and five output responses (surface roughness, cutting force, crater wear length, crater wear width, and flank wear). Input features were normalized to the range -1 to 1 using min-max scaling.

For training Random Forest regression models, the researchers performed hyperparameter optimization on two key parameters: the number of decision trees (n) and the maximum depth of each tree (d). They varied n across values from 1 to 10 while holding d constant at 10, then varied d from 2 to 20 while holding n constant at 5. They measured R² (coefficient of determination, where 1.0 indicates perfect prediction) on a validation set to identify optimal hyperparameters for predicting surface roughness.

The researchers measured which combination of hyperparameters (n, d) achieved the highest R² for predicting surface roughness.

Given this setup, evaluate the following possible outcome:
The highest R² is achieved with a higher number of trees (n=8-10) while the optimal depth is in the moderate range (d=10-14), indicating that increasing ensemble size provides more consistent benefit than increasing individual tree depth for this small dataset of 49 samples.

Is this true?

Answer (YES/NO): NO